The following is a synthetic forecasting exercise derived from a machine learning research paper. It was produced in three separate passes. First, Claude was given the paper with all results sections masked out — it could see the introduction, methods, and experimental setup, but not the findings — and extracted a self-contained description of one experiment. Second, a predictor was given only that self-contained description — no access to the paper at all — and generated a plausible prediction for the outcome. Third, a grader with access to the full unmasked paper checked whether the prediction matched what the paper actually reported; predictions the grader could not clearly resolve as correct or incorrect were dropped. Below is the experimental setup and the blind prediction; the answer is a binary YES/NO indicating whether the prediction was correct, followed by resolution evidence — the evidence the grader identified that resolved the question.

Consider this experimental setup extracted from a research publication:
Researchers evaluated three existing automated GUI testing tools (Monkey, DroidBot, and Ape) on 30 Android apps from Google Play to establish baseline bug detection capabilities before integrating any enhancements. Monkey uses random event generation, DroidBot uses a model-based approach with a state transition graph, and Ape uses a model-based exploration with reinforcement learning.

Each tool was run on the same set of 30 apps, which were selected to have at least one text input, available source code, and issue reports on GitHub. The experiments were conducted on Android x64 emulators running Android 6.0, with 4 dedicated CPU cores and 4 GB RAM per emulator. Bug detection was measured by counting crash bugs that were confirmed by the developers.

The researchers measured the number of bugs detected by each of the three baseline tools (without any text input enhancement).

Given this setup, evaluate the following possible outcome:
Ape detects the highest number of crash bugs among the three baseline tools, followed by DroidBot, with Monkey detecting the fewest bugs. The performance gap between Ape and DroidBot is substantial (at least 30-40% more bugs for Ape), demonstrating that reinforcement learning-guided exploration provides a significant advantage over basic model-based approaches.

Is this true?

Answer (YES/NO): YES